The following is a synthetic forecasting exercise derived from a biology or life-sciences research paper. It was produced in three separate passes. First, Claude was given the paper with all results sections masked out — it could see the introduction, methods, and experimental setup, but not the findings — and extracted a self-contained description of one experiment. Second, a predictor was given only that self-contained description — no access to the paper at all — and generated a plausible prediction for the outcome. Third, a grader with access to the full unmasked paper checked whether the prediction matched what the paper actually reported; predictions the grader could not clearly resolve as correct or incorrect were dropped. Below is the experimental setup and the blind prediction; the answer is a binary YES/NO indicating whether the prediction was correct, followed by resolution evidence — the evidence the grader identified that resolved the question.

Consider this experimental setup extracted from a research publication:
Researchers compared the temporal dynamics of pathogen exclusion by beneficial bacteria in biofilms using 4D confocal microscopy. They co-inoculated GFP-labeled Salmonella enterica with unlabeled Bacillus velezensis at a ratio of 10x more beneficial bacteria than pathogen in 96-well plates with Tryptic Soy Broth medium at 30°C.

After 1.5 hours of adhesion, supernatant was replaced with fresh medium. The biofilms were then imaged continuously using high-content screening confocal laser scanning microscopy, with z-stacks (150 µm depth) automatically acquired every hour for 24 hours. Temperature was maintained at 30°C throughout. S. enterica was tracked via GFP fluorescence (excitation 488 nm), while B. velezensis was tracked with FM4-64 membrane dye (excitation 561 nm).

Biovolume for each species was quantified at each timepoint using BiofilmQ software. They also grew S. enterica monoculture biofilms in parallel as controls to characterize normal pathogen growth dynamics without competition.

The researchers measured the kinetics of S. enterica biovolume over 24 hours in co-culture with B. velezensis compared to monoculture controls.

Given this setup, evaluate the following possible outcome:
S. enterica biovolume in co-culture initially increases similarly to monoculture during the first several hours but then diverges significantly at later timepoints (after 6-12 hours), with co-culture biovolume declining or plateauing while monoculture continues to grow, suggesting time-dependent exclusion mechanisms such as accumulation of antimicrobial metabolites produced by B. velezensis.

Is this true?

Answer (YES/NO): NO